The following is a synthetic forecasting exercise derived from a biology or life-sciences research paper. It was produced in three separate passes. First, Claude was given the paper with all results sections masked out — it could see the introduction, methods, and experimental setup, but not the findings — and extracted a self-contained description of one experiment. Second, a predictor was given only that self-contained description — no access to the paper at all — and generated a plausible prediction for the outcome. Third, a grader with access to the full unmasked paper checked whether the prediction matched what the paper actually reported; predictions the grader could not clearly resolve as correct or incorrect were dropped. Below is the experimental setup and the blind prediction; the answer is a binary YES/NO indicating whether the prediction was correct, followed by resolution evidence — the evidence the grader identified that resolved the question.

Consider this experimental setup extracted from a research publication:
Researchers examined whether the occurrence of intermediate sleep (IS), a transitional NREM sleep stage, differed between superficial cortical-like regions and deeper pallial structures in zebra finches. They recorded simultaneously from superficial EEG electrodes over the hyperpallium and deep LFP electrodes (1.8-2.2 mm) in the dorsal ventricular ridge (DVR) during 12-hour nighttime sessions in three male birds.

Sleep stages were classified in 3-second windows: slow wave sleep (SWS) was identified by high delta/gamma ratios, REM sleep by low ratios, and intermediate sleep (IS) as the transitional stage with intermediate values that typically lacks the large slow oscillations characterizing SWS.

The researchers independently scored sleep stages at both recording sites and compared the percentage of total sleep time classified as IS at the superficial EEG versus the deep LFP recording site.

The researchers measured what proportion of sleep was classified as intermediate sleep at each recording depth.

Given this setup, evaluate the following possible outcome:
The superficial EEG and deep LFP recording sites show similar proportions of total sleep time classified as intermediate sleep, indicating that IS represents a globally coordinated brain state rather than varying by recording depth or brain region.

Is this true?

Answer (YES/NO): NO